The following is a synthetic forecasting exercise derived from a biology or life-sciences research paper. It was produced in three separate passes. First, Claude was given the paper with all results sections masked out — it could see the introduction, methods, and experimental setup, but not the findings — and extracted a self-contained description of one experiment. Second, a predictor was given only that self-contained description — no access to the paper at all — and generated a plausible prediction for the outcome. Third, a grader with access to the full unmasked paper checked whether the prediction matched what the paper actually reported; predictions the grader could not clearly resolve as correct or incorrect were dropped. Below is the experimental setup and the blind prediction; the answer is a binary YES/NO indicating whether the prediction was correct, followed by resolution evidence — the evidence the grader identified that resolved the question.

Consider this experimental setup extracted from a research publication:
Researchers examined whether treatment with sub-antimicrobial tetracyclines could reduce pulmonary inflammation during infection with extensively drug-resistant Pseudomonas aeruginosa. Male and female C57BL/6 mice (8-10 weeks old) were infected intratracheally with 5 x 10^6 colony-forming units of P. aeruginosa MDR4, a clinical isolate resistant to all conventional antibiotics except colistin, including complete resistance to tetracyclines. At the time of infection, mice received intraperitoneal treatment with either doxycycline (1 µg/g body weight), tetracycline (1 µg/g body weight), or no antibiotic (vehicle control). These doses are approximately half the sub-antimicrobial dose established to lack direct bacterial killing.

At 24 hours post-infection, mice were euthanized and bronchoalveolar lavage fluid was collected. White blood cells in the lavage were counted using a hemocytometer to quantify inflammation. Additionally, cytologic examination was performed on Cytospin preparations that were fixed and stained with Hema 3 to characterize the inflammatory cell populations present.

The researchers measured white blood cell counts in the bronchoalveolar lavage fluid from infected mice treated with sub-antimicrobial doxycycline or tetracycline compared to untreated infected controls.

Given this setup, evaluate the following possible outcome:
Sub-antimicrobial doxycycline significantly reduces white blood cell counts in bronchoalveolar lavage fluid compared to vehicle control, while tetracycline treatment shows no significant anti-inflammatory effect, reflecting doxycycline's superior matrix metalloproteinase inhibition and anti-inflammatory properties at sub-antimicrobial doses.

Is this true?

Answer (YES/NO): NO